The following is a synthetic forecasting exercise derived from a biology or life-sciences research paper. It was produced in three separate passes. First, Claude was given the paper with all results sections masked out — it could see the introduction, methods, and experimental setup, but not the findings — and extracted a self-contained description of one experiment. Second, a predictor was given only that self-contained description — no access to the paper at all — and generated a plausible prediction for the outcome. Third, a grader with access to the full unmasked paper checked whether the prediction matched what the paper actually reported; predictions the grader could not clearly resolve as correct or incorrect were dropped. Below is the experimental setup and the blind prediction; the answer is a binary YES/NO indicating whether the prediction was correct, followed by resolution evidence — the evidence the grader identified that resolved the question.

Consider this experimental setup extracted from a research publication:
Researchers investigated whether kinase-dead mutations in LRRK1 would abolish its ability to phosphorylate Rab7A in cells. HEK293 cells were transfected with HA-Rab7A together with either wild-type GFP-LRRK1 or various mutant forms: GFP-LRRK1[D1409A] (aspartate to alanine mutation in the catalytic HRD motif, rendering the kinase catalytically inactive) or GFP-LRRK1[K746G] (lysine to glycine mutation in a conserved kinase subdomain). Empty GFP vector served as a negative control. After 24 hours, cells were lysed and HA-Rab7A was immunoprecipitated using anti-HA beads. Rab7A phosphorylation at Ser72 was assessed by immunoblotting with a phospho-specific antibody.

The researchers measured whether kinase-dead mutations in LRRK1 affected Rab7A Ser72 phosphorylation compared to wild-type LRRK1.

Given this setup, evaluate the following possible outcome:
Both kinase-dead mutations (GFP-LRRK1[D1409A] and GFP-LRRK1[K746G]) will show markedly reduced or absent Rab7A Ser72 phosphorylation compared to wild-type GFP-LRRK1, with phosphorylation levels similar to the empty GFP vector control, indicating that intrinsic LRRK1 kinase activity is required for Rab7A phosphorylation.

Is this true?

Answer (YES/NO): NO